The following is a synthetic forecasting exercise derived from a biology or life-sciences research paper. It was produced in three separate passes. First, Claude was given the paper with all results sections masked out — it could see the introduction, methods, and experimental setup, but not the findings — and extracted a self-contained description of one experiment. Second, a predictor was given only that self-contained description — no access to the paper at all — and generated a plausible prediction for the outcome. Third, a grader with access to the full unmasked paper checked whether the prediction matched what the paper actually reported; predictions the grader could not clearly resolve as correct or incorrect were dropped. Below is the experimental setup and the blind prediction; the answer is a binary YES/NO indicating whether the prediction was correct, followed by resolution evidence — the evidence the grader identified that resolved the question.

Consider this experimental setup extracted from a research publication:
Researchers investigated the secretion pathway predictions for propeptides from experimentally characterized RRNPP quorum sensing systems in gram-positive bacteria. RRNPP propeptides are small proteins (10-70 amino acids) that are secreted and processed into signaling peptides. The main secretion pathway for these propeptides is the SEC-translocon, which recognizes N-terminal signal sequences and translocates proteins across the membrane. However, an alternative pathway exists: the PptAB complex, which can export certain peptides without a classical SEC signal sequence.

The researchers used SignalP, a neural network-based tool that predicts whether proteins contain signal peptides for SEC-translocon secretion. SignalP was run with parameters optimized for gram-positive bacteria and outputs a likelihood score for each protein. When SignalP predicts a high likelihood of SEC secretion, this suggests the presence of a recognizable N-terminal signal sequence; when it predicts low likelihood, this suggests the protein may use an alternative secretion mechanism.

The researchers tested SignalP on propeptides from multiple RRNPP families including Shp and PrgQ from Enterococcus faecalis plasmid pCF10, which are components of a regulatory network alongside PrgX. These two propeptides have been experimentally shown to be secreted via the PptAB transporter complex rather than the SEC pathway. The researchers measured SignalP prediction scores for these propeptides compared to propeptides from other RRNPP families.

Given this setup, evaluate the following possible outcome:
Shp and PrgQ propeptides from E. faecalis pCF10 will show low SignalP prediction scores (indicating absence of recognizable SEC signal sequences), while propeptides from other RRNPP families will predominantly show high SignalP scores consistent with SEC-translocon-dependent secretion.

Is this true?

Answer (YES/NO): YES